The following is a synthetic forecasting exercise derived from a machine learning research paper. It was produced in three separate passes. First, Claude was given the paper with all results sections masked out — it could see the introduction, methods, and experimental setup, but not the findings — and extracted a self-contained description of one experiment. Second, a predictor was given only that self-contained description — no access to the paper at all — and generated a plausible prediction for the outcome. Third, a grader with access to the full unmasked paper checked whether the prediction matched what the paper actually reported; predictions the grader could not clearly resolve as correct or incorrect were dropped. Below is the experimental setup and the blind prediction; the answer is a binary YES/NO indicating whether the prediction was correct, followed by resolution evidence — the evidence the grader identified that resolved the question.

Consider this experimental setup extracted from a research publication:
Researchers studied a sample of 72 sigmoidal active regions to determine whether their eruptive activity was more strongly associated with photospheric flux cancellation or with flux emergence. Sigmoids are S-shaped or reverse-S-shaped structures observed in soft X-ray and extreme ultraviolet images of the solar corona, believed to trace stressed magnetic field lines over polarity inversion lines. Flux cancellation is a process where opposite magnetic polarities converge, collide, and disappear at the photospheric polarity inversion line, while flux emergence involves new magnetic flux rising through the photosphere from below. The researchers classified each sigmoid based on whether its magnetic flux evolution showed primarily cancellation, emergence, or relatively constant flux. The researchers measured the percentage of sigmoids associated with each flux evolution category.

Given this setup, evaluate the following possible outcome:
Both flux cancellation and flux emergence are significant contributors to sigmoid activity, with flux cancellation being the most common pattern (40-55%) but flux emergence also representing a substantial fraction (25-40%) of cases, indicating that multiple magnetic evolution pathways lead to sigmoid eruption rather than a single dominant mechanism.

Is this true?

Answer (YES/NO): NO